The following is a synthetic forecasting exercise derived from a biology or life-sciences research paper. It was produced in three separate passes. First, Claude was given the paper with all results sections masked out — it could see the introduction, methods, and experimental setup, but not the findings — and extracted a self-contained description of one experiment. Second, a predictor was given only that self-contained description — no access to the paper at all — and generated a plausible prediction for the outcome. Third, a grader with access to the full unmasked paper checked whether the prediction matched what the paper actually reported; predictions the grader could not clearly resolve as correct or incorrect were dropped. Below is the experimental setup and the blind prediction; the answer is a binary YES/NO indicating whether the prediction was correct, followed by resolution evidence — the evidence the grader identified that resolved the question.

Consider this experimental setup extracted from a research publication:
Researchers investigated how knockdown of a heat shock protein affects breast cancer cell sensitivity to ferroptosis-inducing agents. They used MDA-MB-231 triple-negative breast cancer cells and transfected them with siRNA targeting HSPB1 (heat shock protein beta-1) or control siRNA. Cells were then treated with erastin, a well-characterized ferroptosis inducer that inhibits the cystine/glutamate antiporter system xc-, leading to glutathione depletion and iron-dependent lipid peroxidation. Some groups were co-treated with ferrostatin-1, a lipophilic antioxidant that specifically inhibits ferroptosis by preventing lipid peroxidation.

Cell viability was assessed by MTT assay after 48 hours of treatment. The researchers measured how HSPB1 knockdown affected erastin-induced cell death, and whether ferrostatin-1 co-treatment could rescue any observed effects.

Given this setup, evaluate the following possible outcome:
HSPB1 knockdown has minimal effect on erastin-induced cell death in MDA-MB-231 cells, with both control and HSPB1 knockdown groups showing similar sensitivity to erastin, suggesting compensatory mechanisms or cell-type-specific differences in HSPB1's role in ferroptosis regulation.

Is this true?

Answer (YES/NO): NO